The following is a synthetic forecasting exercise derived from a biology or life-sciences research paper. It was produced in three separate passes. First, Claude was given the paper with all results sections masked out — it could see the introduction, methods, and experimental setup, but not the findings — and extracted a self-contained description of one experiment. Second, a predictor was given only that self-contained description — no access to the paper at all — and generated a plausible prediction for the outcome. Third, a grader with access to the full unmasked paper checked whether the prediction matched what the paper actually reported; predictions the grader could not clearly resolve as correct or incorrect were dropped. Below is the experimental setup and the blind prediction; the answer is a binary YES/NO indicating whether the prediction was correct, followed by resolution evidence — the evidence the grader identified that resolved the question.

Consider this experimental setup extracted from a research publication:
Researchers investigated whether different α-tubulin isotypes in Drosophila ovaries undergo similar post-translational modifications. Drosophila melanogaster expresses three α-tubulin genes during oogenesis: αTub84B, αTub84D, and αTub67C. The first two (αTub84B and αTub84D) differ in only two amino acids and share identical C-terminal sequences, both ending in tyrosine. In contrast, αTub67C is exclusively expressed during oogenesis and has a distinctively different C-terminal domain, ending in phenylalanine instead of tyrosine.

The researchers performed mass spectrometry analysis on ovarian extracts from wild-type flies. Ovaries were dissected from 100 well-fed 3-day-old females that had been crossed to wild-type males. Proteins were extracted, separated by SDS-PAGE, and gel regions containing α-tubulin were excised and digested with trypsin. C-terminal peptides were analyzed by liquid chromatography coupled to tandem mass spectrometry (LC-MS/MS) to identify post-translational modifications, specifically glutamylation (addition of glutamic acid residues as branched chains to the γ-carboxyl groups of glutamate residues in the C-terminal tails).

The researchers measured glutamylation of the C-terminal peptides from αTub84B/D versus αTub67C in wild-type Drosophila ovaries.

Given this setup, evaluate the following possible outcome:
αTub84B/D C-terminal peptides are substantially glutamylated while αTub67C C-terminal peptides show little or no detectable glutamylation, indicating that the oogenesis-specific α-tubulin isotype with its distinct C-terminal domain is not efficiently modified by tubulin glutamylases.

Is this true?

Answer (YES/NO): YES